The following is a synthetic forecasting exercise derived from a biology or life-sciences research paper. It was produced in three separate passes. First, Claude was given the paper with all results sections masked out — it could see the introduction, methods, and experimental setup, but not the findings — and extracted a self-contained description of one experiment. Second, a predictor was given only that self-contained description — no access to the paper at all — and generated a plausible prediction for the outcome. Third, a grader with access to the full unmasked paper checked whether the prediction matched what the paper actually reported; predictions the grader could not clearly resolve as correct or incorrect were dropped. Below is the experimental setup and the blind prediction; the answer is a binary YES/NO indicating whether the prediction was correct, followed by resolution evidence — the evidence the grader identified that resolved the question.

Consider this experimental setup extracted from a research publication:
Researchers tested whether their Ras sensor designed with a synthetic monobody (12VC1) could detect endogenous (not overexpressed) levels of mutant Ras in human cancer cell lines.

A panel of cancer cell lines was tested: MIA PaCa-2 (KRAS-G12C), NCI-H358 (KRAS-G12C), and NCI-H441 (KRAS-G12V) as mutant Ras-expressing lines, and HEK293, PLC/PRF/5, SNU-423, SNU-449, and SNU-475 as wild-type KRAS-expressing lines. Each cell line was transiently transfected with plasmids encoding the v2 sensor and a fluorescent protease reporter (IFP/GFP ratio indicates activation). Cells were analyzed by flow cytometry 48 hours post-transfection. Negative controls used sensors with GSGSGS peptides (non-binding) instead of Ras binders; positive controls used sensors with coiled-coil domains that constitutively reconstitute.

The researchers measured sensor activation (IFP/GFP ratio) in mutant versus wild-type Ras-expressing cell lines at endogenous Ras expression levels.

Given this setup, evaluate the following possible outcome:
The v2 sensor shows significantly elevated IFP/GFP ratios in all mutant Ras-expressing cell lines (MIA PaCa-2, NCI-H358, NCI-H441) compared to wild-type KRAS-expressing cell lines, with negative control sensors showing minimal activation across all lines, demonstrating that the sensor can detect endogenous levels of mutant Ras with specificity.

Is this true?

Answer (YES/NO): YES